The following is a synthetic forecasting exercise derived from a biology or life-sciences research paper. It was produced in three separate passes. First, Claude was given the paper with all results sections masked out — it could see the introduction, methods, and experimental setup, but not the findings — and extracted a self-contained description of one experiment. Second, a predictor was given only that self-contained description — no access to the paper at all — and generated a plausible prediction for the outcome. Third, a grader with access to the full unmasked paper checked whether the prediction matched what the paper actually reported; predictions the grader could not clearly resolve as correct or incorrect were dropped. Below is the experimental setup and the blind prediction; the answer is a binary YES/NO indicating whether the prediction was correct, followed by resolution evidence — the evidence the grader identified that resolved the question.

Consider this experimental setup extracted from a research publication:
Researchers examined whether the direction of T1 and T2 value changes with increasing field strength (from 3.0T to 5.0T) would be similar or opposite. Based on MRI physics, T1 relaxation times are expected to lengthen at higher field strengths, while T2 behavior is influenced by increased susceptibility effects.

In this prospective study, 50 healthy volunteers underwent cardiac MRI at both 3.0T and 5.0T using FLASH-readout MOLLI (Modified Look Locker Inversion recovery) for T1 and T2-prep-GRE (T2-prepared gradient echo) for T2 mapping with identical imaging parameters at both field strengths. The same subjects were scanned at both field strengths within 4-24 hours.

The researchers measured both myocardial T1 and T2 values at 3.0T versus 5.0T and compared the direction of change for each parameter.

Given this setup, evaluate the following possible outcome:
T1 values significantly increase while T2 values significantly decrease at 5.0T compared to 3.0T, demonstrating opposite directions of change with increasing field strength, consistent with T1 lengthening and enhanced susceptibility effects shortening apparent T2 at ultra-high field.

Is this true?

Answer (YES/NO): YES